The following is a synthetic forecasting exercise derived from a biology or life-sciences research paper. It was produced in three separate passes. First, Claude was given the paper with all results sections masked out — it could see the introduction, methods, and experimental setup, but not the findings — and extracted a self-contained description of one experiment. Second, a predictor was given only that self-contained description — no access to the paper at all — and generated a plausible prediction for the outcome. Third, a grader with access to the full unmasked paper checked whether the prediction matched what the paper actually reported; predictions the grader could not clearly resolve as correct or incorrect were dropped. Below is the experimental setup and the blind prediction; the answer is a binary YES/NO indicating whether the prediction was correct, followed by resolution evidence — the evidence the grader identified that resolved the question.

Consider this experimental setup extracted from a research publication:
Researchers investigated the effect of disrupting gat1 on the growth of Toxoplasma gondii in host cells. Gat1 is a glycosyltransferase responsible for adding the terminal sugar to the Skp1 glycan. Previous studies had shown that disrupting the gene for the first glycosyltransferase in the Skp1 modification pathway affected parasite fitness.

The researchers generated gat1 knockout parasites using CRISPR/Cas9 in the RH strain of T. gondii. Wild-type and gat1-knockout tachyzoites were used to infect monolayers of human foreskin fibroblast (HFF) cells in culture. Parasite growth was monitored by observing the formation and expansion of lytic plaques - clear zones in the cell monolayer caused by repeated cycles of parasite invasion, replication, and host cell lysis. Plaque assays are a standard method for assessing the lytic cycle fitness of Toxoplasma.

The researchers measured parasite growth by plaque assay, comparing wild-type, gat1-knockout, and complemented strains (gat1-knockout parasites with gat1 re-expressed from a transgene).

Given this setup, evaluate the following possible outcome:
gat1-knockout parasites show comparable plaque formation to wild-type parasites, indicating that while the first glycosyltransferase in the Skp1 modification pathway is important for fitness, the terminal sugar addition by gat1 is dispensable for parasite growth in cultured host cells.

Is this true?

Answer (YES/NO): NO